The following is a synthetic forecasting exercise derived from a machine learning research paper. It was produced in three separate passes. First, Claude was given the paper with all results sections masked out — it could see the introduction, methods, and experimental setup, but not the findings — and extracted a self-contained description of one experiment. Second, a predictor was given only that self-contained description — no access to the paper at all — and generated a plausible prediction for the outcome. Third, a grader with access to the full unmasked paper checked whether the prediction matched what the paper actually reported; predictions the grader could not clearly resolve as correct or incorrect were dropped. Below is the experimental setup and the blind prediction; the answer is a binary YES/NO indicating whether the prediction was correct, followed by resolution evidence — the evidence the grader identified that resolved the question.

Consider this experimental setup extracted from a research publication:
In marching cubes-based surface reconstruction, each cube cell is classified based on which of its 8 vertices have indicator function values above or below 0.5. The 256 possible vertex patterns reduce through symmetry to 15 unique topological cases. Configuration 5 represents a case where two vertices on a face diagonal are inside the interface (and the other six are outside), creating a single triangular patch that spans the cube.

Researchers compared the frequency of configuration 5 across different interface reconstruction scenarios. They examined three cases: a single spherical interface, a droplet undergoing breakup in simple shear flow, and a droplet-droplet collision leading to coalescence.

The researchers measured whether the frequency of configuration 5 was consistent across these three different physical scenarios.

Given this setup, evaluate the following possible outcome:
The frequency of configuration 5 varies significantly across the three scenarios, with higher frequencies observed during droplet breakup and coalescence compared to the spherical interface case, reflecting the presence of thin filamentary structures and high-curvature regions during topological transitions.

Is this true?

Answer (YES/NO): NO